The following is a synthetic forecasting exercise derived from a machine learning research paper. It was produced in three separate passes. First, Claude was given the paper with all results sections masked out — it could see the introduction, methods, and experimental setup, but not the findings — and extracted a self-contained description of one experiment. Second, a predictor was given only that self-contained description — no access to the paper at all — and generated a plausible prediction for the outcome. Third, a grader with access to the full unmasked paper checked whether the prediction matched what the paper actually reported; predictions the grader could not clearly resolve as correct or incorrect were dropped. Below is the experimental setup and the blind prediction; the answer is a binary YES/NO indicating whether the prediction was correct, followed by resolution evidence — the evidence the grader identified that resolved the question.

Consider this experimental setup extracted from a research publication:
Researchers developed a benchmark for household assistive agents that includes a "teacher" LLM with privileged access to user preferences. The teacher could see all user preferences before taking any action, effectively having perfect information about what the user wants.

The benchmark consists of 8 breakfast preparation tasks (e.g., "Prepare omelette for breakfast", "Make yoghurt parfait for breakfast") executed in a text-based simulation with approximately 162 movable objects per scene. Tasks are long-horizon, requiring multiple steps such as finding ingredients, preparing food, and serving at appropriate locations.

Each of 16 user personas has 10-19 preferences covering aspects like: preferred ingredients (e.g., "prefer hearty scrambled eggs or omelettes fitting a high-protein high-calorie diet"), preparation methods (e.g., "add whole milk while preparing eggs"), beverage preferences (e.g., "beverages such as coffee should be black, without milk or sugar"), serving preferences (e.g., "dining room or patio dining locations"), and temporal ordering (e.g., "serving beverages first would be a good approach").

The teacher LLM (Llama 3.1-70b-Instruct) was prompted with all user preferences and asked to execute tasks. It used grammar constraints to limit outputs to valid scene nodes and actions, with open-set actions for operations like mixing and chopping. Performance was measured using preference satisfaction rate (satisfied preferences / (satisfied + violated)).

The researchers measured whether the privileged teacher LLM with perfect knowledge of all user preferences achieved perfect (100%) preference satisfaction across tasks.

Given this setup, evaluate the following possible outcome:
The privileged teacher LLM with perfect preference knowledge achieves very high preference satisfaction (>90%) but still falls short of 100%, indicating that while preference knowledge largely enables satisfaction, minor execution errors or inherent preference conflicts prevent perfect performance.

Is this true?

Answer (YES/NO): NO